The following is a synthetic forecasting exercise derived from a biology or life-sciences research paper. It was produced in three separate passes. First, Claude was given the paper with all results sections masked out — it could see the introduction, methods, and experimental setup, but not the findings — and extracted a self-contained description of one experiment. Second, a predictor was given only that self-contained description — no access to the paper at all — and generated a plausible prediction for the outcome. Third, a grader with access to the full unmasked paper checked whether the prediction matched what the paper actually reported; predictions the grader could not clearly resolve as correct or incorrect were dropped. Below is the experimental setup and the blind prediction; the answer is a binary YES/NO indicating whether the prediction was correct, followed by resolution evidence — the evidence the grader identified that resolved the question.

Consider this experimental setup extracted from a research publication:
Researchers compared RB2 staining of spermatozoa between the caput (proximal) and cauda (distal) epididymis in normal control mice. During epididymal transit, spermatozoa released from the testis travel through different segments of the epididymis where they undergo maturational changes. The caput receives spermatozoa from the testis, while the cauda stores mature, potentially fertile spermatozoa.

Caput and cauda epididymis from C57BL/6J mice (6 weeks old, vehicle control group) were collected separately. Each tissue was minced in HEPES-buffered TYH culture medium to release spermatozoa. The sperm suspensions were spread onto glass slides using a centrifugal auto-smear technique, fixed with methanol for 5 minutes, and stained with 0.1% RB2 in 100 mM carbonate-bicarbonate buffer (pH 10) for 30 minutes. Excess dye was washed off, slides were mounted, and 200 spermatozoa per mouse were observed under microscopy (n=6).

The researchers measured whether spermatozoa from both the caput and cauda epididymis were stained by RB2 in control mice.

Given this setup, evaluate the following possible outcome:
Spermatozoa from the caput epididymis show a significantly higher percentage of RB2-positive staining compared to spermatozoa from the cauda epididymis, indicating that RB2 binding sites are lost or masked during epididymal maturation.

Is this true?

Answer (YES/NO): NO